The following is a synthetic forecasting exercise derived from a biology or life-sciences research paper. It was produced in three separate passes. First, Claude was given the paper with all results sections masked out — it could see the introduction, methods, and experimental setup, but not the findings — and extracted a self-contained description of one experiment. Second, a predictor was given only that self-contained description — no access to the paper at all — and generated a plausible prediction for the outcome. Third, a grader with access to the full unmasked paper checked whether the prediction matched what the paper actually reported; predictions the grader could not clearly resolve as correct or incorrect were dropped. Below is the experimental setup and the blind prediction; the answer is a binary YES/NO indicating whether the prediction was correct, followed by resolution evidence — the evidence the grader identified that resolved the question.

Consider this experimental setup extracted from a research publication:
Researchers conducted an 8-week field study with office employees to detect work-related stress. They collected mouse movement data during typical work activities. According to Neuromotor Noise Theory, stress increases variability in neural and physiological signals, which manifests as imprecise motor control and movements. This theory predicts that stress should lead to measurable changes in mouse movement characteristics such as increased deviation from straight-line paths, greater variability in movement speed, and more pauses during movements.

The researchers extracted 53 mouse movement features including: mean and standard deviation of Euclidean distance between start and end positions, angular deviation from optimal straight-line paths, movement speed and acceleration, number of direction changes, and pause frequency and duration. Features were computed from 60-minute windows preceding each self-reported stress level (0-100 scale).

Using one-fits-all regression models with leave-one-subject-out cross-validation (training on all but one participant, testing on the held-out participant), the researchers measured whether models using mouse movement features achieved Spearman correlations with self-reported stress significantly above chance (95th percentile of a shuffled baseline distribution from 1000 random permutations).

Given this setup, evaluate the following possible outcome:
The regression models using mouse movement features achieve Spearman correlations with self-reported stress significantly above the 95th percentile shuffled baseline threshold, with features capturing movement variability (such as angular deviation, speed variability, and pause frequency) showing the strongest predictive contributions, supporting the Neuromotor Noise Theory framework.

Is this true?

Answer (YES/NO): NO